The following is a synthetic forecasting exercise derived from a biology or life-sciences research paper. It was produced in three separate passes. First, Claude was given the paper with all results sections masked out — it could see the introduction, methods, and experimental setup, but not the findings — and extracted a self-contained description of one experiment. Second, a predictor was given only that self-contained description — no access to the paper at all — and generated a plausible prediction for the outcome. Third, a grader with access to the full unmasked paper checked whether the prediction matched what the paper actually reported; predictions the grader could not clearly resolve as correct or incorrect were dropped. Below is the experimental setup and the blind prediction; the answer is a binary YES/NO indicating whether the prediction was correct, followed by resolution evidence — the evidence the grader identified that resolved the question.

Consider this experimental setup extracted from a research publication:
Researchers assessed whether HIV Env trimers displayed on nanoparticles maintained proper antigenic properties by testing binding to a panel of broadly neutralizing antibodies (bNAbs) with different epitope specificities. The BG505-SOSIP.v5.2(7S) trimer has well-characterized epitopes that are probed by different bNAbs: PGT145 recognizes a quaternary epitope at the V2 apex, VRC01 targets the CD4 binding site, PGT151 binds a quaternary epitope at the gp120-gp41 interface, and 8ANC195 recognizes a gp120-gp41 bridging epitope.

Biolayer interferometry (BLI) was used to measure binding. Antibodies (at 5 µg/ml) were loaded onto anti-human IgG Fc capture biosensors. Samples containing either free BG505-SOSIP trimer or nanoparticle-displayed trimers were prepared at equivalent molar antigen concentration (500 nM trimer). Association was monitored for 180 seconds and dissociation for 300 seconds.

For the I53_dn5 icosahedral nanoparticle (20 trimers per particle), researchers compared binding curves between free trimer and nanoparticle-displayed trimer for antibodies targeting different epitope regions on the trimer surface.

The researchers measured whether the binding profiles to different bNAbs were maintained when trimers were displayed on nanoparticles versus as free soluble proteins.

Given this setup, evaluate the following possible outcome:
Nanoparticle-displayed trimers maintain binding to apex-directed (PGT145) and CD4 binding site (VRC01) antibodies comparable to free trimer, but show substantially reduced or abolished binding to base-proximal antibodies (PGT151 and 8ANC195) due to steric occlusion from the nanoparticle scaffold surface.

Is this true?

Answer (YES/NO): NO